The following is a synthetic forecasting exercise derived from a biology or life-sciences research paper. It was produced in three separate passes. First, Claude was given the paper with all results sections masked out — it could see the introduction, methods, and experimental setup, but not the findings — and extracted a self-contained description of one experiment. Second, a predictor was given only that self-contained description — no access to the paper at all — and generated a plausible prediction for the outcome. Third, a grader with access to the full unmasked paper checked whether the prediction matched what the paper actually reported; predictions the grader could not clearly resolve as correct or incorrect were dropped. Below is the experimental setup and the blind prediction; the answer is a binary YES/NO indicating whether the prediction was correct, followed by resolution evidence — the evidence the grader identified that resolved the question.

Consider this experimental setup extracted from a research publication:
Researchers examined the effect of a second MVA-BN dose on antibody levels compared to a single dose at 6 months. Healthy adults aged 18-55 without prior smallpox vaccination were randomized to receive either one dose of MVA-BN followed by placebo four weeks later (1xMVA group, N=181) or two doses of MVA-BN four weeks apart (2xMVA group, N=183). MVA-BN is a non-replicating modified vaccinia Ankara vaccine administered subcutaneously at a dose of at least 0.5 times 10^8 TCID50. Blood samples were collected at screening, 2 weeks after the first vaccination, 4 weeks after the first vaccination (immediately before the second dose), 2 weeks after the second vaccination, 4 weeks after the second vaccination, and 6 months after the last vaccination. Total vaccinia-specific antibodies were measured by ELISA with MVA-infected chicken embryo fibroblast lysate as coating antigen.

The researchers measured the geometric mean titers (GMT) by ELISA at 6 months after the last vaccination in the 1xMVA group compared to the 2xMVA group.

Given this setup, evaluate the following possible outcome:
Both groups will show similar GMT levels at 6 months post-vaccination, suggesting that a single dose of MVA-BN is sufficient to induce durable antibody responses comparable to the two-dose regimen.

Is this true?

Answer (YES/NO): NO